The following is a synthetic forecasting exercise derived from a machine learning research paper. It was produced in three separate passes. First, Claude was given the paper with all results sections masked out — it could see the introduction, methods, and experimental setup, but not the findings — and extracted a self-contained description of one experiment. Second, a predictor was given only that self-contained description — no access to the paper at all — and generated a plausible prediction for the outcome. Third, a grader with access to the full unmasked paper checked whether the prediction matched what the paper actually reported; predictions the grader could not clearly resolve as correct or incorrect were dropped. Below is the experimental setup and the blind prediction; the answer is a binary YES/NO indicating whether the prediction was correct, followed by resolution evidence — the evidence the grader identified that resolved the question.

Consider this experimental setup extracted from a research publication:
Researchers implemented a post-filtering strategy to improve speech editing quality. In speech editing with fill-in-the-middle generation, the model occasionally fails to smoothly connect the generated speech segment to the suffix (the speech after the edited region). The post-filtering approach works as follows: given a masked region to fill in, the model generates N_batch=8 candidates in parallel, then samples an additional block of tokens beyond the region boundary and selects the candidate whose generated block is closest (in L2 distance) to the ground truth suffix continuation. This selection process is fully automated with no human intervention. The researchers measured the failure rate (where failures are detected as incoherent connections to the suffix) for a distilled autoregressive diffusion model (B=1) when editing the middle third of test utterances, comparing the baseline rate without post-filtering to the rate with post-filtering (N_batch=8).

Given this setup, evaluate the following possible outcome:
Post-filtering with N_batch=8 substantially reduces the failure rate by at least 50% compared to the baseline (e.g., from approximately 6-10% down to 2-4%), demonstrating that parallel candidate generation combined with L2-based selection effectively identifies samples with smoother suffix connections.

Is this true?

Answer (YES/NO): YES